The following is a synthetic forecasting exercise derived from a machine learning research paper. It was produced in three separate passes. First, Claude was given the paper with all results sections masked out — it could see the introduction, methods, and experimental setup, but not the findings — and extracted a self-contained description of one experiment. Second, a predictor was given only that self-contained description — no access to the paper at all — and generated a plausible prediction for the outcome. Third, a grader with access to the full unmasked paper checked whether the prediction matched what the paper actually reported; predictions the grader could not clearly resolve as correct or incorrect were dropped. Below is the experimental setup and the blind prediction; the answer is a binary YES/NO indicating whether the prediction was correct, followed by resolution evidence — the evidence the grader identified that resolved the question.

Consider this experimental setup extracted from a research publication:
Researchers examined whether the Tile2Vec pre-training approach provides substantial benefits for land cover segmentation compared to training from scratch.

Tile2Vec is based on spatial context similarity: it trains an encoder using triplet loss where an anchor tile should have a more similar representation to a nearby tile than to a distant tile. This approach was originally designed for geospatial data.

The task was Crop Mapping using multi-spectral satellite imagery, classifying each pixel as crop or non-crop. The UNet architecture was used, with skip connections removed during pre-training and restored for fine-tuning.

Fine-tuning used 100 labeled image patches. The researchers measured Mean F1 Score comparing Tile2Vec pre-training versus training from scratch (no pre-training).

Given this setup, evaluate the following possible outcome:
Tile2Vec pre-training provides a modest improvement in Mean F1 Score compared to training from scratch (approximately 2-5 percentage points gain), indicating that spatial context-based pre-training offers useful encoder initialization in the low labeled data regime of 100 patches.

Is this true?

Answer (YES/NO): NO